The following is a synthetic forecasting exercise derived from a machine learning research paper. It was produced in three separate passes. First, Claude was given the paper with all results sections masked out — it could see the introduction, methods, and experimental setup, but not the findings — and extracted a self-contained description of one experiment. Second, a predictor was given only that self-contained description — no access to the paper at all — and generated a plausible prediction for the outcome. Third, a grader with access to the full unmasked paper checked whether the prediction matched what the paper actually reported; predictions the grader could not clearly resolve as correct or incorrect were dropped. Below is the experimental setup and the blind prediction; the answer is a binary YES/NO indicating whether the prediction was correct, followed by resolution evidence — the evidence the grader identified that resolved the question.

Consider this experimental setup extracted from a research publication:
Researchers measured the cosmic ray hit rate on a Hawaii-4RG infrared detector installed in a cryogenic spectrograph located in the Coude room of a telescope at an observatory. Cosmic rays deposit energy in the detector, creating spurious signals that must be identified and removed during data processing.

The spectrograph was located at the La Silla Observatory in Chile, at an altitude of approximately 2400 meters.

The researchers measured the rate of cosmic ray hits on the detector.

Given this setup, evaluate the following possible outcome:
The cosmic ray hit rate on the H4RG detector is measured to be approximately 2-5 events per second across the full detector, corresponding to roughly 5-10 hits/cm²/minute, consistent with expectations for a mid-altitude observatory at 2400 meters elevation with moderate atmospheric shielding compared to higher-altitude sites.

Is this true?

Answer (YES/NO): NO